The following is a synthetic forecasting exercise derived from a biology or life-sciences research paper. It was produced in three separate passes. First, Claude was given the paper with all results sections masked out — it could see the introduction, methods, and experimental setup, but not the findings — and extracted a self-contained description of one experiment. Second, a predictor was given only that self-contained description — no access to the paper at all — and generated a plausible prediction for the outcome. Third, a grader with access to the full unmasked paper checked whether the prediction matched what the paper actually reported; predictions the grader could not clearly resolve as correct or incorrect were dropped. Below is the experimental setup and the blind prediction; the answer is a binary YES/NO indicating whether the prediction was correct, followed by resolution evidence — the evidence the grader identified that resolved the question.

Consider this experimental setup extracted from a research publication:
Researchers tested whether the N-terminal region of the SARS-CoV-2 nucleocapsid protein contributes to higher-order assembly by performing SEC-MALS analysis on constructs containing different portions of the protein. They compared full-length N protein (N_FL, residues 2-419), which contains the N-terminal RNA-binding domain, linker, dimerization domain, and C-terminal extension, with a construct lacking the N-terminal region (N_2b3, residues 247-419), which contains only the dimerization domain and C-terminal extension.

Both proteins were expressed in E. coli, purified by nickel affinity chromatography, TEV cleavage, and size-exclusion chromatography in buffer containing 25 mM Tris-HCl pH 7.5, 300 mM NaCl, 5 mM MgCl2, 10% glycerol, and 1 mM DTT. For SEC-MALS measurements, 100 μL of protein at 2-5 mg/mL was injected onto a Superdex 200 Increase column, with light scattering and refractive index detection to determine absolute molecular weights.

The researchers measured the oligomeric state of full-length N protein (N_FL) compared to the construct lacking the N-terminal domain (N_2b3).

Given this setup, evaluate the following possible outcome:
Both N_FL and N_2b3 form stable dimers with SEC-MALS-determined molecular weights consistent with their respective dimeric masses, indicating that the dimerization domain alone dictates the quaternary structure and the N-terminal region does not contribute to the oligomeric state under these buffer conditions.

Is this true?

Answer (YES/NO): NO